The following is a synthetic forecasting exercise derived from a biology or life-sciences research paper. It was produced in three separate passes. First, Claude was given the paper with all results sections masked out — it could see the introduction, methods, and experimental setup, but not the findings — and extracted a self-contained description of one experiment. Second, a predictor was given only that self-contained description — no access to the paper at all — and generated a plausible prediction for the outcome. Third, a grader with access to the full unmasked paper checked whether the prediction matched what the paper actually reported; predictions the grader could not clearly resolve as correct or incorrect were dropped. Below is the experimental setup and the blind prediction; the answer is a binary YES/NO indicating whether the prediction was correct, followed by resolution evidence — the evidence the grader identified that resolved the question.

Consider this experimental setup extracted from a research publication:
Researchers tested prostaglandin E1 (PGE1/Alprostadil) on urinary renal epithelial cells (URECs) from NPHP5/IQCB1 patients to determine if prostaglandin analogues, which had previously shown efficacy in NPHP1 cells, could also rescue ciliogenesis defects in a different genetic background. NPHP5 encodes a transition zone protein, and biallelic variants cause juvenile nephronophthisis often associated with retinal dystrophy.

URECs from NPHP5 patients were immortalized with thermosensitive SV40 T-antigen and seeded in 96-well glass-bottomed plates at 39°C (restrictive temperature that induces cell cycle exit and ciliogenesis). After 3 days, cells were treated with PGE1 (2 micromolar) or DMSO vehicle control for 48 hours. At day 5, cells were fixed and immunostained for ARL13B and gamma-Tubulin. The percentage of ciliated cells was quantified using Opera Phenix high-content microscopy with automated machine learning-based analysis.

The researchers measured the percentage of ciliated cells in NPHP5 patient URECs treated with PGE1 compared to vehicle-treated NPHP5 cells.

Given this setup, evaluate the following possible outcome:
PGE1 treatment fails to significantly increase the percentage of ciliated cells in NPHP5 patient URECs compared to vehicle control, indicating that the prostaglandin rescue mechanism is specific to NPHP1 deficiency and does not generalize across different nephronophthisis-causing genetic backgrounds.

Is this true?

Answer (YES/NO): NO